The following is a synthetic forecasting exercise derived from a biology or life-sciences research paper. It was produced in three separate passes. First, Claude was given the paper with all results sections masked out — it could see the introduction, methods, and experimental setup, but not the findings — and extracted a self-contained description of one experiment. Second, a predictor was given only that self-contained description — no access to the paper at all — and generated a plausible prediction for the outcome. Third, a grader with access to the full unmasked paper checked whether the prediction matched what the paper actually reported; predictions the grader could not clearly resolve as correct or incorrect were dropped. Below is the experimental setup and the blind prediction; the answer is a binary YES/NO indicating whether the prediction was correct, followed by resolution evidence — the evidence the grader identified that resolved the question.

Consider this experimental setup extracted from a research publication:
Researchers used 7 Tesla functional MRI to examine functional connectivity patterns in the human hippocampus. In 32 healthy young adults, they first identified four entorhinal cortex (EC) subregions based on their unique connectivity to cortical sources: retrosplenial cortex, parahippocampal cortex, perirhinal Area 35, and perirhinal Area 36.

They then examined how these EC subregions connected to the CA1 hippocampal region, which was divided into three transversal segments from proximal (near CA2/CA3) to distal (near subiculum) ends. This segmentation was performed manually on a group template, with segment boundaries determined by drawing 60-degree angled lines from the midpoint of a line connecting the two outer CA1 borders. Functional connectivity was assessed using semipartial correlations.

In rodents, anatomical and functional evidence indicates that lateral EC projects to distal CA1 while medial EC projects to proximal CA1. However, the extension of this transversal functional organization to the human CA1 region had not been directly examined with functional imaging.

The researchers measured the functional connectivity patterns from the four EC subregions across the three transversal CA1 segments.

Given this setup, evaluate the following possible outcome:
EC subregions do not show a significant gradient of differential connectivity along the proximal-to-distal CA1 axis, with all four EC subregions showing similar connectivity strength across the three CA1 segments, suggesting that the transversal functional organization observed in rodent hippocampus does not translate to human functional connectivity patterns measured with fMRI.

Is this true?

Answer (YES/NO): NO